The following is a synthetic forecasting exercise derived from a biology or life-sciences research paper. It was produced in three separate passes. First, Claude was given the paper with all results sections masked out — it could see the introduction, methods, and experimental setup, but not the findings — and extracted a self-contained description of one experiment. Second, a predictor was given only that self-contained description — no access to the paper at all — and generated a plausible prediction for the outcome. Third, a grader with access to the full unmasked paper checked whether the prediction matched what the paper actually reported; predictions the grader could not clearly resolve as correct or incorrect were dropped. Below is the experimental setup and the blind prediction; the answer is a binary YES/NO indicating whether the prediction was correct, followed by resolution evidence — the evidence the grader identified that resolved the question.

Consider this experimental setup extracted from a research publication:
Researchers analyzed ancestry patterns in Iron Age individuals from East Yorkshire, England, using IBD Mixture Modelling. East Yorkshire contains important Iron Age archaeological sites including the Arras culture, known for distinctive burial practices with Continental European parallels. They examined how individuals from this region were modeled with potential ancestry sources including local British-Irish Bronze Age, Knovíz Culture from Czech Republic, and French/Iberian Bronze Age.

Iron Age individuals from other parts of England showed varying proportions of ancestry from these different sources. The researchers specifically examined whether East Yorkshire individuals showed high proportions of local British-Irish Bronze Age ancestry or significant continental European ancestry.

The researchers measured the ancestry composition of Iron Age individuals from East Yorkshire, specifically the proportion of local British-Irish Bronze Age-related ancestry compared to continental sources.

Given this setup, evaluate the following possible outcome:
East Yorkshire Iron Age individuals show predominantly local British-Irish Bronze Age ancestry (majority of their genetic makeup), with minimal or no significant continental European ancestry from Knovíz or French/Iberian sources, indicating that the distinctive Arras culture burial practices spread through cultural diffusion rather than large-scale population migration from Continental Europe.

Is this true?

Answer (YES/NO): YES